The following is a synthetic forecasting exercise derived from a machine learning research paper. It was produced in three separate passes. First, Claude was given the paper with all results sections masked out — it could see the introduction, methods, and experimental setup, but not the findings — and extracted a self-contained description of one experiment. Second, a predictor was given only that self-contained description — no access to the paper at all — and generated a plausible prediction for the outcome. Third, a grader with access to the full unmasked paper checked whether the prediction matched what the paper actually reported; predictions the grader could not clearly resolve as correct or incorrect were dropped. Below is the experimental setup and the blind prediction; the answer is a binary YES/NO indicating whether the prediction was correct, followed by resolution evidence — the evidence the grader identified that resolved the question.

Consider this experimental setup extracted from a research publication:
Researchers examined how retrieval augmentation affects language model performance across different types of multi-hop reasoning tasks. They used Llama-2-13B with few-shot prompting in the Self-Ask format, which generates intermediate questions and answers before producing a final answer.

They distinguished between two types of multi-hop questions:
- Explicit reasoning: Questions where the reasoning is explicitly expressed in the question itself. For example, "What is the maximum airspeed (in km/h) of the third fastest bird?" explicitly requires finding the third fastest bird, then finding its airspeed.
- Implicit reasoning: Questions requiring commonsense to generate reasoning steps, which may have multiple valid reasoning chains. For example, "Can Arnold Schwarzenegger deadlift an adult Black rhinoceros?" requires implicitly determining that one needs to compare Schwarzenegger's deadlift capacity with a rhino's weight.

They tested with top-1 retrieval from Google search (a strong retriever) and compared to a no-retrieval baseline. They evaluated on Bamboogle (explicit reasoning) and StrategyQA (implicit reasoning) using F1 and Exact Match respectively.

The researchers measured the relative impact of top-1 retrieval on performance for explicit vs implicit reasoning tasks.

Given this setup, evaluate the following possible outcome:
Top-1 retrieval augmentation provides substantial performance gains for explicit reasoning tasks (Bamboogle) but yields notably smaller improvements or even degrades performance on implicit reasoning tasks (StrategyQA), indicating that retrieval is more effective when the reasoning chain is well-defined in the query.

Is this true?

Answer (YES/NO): YES